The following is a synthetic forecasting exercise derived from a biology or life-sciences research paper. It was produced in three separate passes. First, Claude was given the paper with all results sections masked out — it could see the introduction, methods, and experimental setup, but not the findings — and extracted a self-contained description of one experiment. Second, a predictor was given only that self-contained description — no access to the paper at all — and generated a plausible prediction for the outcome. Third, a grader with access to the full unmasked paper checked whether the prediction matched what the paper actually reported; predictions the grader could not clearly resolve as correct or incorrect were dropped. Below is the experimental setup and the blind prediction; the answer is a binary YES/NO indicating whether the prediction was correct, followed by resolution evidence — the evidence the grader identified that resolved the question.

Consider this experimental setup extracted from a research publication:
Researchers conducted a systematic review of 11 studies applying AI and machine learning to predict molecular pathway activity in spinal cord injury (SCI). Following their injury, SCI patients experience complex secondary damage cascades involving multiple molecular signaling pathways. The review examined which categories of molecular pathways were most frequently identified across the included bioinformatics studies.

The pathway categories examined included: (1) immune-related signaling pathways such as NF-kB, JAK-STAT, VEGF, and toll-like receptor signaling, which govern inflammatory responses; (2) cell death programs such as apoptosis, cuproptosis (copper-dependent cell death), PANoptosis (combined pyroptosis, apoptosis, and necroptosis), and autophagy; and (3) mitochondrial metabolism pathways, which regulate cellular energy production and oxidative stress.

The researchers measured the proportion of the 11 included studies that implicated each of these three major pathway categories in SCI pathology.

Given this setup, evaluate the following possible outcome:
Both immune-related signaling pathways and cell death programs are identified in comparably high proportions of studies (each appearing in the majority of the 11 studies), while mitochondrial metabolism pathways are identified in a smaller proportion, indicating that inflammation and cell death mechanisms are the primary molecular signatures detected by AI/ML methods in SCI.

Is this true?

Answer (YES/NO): NO